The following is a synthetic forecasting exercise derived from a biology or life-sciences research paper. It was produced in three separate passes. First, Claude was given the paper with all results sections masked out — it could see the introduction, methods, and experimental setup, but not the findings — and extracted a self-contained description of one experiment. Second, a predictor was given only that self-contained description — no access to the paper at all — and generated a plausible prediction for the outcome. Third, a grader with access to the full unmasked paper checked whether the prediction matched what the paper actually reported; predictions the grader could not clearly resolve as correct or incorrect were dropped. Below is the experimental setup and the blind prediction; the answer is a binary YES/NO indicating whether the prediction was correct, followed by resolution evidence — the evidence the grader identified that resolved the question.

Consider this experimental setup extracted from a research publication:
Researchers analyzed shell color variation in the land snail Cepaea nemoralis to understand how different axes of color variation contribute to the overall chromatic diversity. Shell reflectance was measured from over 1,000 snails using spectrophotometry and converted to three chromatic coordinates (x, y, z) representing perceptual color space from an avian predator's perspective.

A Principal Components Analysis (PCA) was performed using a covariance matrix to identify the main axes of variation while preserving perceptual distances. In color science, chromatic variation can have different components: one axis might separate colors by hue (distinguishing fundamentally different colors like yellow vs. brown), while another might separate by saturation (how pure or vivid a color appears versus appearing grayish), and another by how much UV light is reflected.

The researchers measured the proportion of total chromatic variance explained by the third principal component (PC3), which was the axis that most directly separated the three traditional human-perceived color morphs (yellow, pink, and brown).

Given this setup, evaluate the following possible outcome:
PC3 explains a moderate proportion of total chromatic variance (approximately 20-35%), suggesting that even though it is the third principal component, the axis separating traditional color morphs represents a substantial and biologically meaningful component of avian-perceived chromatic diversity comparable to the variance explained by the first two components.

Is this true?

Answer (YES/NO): NO